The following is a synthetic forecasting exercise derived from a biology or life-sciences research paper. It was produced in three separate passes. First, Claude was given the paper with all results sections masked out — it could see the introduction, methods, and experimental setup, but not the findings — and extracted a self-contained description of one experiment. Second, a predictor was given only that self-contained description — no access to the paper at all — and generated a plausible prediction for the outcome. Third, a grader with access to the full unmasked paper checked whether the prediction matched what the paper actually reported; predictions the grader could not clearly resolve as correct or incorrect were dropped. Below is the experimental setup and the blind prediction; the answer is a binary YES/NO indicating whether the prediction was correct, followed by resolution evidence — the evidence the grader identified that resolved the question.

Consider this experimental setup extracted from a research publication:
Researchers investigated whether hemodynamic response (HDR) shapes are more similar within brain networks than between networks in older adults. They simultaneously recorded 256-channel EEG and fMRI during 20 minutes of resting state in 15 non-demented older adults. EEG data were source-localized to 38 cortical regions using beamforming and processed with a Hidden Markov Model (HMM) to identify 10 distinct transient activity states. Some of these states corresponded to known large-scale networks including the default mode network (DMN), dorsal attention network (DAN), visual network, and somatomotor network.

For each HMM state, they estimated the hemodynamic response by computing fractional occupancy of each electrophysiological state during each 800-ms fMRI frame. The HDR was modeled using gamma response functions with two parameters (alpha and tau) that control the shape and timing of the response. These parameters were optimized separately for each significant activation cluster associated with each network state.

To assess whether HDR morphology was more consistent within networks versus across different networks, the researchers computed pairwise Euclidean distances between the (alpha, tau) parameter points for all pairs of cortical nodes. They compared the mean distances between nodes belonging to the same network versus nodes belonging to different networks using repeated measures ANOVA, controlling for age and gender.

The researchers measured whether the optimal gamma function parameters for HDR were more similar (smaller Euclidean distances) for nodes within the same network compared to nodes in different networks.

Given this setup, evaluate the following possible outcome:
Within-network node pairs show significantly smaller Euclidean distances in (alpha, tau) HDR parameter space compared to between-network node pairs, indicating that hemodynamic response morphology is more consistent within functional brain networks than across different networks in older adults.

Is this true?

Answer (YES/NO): YES